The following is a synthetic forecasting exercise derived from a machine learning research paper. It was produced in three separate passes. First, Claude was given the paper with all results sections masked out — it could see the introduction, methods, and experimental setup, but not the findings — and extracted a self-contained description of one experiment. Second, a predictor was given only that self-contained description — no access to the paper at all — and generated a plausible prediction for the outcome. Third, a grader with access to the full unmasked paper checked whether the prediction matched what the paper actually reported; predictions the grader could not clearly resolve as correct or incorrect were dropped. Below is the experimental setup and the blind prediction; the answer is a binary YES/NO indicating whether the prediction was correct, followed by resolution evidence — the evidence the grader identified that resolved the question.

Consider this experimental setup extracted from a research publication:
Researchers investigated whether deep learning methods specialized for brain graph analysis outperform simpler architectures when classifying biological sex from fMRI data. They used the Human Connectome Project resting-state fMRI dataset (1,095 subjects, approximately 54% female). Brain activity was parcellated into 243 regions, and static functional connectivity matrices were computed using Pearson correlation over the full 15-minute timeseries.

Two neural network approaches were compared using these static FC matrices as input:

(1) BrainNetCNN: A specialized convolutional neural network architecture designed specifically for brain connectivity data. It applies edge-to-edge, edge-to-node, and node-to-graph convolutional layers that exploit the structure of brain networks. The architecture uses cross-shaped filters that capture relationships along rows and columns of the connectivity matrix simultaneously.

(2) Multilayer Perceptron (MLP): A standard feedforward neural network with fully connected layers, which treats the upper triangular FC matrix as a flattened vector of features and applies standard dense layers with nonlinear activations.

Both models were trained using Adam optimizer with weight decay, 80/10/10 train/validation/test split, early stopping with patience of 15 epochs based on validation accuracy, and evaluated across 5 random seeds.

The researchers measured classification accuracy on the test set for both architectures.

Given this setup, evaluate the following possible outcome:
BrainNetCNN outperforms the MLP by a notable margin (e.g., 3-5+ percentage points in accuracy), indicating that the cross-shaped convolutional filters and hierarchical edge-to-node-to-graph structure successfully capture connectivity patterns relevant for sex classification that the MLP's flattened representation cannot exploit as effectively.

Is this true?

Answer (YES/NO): NO